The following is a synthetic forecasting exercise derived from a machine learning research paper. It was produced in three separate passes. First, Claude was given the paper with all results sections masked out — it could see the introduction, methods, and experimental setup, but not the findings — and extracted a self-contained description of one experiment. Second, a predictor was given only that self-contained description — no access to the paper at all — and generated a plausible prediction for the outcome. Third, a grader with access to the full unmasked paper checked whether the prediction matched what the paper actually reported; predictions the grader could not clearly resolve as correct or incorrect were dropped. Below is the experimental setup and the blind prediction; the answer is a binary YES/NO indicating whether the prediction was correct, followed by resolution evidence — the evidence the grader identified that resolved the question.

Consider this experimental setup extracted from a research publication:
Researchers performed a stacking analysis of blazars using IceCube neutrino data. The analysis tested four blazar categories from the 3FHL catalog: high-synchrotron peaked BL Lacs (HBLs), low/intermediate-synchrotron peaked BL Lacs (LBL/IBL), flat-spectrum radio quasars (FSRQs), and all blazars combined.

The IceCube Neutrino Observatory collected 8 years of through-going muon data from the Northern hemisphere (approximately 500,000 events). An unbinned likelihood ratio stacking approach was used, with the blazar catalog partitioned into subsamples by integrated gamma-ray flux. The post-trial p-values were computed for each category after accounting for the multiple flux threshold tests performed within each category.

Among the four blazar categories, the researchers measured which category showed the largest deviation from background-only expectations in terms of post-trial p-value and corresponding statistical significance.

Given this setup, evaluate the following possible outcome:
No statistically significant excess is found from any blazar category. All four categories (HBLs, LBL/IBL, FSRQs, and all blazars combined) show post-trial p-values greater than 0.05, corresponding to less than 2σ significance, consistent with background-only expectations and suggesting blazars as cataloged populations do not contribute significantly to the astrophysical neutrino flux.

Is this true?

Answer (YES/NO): NO